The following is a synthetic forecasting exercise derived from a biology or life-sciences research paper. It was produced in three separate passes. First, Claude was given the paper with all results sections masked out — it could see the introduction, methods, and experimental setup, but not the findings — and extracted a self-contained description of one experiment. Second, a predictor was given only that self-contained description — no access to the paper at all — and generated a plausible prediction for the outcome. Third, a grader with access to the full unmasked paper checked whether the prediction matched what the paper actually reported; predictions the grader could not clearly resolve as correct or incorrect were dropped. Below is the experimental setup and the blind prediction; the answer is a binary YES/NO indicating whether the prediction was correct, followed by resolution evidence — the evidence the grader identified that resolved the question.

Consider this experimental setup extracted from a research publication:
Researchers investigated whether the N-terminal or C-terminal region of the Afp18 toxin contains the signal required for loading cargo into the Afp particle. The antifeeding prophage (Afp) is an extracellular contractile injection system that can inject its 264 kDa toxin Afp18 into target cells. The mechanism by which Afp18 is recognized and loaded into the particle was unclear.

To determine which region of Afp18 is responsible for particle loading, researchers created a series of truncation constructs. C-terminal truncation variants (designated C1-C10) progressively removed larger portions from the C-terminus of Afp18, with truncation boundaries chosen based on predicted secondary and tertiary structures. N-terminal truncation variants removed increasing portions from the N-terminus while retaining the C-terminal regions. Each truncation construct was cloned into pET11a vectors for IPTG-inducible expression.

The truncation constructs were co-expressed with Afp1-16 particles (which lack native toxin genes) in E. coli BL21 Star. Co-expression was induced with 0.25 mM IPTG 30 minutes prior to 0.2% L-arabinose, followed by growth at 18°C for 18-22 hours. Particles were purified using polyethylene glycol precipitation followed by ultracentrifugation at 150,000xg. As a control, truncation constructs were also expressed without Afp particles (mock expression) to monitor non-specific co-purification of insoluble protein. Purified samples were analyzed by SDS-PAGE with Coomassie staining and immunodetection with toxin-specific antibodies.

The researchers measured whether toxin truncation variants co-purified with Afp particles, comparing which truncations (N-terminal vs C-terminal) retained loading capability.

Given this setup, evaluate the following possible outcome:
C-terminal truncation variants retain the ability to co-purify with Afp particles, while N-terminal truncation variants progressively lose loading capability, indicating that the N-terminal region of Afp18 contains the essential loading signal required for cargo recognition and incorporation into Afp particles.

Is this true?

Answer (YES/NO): YES